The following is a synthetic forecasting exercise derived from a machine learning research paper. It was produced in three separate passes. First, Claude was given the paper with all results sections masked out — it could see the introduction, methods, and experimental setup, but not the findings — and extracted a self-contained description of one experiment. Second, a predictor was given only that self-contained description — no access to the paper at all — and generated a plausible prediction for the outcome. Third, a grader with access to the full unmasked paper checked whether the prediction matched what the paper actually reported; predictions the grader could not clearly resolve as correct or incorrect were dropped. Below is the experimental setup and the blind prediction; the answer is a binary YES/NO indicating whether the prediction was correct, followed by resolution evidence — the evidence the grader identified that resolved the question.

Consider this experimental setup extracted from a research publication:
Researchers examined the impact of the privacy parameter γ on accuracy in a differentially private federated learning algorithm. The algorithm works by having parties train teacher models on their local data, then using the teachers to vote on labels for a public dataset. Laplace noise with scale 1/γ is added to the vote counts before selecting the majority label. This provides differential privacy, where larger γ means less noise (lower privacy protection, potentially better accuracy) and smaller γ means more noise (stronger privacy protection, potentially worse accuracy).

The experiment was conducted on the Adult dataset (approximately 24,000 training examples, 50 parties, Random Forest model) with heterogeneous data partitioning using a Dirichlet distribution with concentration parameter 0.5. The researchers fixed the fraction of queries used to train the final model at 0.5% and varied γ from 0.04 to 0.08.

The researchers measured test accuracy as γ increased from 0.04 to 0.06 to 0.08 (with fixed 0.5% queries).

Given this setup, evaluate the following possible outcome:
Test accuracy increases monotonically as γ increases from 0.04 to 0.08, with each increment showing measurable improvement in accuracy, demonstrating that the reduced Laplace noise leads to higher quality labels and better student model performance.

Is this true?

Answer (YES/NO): NO